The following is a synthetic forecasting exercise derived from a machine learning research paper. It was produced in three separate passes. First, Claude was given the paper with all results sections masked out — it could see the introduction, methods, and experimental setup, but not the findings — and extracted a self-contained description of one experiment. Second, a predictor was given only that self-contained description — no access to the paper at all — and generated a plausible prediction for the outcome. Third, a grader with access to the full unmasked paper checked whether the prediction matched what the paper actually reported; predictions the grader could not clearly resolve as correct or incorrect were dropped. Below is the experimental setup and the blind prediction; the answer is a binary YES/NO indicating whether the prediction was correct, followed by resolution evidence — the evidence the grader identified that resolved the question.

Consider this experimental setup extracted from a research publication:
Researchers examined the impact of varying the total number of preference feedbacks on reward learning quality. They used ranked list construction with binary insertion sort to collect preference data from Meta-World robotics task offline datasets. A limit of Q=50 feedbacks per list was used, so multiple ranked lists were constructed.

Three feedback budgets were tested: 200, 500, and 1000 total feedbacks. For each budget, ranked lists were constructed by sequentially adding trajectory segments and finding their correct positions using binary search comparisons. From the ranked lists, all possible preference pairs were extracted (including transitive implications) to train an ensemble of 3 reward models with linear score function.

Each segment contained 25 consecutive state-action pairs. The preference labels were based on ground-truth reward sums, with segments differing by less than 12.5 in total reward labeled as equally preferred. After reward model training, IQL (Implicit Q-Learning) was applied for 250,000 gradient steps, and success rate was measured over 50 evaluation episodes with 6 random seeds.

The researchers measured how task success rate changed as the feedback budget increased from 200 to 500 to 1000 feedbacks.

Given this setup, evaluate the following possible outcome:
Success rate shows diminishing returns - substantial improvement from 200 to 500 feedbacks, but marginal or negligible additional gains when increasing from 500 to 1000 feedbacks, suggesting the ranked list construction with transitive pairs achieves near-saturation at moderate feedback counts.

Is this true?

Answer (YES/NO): NO